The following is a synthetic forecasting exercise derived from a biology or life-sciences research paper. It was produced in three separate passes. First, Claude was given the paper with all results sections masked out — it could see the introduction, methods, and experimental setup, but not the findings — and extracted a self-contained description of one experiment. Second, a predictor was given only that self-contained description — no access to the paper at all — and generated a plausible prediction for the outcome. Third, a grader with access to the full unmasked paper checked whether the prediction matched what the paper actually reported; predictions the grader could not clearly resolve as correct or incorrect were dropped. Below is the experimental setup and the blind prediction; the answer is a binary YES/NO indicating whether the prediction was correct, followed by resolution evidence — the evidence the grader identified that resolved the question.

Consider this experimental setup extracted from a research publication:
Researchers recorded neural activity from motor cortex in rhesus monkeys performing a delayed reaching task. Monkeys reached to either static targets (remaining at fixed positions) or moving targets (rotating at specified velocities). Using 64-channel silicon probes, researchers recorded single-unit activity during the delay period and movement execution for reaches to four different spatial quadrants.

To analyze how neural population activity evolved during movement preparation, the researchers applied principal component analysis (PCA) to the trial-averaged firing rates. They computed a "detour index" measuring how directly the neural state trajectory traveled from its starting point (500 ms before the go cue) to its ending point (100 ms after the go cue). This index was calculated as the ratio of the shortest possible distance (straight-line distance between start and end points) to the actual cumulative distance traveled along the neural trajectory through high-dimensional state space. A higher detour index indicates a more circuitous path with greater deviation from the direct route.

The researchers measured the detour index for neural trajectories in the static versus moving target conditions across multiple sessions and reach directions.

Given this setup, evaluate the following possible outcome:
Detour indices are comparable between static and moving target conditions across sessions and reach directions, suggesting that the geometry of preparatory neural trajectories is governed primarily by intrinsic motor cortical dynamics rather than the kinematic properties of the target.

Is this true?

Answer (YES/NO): NO